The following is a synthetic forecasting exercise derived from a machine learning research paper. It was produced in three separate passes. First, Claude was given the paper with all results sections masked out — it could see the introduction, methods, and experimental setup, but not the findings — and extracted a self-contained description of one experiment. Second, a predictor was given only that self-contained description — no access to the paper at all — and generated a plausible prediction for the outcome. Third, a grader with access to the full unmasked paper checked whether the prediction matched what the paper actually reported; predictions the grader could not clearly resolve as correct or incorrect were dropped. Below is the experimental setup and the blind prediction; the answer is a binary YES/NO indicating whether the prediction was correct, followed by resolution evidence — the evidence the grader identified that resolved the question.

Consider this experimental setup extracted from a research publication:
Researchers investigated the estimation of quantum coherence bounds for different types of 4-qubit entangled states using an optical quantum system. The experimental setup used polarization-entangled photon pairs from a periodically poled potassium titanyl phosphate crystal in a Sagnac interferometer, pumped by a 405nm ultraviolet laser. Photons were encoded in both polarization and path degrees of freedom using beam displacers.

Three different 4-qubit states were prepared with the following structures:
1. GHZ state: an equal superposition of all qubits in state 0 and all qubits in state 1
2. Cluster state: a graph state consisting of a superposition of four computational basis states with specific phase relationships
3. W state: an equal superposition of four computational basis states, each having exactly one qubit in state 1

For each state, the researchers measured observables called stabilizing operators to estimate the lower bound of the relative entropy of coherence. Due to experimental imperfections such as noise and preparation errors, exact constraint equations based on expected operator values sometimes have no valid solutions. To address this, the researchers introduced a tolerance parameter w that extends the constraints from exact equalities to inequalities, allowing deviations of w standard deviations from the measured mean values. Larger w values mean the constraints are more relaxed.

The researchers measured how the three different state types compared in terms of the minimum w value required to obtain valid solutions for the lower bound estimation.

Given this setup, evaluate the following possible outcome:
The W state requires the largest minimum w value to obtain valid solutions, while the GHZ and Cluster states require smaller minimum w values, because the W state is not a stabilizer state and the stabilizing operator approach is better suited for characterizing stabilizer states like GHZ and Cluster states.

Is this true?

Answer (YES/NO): NO